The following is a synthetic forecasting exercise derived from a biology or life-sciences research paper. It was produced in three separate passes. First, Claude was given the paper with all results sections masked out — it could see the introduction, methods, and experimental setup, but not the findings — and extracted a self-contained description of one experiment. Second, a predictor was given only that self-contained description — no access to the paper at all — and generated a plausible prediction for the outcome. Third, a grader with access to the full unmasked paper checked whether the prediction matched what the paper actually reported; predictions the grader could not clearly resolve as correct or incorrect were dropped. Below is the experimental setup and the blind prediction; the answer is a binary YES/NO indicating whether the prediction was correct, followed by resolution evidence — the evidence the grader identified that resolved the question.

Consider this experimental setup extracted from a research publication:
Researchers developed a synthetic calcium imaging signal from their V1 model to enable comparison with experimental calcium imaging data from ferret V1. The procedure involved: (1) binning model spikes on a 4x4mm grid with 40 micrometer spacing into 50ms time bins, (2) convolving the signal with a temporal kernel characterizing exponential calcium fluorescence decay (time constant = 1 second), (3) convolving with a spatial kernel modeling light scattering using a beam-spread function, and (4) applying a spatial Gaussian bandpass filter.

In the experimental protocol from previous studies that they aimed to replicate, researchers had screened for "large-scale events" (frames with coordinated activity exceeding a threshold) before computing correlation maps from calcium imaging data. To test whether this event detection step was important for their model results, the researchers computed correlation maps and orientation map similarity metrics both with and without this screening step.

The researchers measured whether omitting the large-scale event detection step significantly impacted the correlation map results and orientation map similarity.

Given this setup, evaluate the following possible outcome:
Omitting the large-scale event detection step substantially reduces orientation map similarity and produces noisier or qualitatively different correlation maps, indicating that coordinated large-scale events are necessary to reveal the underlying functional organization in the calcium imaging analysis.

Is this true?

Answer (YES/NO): NO